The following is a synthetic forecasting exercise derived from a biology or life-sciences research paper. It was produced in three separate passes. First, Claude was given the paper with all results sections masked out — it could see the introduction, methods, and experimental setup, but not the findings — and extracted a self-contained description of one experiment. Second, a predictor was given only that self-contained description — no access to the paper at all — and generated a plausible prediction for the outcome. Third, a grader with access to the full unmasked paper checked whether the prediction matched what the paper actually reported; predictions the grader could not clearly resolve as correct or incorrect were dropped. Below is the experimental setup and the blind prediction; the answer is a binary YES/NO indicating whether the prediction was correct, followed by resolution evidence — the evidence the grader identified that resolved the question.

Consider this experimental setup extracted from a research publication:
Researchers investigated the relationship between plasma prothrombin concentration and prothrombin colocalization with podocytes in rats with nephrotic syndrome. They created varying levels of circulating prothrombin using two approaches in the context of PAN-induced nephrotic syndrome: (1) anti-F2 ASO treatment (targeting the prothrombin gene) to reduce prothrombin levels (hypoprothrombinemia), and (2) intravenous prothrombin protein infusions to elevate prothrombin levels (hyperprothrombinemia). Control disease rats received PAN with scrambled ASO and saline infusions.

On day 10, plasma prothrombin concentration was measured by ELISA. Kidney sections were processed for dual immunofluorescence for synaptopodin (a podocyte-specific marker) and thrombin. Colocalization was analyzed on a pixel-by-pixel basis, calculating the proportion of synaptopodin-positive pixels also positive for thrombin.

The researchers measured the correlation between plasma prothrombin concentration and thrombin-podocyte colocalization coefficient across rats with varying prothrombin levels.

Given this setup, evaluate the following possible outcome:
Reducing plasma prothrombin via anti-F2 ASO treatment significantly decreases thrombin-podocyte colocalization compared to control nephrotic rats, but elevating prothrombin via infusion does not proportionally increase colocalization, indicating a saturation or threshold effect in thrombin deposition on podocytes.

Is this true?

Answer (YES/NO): YES